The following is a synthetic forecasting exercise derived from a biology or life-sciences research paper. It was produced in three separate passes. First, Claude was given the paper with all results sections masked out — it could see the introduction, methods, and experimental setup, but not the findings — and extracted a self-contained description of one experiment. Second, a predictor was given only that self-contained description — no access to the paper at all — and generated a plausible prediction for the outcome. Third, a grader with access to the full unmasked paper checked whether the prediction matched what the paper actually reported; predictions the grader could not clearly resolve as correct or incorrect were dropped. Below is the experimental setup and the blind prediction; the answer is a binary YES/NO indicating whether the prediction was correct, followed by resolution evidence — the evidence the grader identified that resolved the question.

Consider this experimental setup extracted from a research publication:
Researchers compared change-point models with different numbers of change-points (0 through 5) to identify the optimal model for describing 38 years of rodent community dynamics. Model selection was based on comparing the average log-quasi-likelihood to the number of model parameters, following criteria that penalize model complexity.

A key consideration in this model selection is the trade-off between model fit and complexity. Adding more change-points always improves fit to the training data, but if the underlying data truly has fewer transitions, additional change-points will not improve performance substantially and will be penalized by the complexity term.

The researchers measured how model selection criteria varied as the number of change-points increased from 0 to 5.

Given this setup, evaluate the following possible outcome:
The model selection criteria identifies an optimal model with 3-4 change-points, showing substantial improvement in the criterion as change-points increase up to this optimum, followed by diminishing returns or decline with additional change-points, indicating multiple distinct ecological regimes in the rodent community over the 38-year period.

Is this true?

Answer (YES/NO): YES